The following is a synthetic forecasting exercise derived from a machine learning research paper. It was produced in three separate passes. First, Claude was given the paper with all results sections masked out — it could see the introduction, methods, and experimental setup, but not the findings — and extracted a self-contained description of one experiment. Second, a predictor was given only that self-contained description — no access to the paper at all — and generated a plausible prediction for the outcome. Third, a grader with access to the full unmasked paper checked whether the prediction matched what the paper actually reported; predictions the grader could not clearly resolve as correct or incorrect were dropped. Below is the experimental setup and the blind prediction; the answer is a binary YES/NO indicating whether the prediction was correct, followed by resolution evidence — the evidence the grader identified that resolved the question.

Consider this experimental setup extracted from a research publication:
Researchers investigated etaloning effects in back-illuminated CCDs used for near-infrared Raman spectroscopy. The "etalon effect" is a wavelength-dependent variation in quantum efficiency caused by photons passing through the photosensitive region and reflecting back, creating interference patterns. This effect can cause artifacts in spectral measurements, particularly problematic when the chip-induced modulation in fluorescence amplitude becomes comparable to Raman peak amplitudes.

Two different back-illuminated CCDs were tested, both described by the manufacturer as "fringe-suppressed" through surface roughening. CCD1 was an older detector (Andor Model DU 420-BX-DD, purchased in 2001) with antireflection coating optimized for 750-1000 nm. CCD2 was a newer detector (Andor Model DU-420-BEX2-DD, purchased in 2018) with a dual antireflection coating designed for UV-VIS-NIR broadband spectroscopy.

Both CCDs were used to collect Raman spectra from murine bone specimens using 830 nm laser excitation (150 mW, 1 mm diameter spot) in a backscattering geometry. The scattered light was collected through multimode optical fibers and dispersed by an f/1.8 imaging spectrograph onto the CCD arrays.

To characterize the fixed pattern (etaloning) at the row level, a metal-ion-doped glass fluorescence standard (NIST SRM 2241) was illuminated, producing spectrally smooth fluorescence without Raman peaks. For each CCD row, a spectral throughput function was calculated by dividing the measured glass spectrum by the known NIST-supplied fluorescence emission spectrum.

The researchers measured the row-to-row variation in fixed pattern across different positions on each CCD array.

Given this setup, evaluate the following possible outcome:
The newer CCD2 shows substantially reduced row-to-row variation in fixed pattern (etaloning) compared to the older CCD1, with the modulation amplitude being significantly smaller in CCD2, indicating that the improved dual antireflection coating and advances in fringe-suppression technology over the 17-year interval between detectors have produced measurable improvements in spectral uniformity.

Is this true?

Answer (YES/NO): NO